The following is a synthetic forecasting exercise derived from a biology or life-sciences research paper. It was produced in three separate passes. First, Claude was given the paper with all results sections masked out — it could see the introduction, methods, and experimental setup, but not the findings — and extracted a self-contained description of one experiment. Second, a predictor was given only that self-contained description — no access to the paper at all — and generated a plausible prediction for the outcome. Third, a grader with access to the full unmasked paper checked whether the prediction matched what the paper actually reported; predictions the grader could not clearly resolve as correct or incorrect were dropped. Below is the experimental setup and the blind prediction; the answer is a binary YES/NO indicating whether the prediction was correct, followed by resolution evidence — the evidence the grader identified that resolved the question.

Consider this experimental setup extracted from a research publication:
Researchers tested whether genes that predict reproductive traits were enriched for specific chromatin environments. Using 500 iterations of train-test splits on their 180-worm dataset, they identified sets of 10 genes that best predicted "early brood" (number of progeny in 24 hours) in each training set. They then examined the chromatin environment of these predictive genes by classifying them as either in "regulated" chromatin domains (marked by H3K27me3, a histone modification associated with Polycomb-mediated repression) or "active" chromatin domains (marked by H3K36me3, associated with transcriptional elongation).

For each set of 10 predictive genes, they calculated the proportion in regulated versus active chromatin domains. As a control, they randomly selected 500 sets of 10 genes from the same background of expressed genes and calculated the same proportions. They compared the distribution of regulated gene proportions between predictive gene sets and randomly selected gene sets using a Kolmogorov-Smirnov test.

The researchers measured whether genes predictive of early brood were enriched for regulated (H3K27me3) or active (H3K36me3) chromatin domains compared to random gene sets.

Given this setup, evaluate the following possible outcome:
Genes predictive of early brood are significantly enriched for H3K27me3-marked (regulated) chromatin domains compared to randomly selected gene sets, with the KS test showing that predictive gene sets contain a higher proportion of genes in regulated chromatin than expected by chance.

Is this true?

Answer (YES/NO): YES